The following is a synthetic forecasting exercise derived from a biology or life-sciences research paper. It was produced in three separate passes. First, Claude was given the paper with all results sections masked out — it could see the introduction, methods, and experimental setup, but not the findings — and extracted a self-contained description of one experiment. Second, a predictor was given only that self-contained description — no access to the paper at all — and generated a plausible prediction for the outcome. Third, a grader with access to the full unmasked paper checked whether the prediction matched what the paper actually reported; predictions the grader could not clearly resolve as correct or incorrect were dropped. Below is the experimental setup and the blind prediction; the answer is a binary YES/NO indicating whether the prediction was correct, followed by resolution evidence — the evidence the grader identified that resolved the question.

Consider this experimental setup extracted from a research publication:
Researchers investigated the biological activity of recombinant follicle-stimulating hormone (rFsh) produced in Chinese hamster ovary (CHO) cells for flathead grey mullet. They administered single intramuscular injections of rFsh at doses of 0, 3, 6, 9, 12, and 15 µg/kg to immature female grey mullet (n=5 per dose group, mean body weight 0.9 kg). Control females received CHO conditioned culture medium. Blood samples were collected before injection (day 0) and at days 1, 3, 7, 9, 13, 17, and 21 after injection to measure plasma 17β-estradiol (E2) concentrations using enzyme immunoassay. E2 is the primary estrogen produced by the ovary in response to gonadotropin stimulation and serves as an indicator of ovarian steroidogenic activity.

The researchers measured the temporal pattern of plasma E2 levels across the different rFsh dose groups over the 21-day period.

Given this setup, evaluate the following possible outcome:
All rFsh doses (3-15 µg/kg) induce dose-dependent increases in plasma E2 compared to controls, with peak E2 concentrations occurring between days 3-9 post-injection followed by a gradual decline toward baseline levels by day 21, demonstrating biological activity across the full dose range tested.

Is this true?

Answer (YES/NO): NO